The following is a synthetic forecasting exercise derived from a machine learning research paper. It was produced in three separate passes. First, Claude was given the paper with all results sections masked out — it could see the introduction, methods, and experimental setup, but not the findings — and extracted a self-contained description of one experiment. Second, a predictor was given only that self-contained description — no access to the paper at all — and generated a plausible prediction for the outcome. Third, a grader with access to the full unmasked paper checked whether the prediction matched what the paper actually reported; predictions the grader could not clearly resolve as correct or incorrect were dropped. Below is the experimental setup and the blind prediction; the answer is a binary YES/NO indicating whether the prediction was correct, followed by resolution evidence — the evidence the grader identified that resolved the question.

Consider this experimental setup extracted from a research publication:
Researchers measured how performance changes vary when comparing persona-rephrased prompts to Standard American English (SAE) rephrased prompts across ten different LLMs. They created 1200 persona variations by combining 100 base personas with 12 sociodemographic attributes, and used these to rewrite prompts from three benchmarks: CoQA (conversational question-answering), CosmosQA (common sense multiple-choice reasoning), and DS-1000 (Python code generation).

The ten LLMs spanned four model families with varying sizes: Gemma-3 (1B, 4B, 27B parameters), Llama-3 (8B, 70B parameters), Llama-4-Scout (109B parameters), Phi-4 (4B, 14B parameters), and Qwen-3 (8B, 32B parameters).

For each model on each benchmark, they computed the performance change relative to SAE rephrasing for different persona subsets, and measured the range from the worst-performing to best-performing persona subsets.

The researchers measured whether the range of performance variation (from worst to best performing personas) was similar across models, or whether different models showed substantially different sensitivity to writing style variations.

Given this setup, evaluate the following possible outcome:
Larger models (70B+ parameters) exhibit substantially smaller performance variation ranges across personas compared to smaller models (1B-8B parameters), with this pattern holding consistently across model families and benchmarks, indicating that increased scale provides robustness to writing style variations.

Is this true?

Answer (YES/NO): NO